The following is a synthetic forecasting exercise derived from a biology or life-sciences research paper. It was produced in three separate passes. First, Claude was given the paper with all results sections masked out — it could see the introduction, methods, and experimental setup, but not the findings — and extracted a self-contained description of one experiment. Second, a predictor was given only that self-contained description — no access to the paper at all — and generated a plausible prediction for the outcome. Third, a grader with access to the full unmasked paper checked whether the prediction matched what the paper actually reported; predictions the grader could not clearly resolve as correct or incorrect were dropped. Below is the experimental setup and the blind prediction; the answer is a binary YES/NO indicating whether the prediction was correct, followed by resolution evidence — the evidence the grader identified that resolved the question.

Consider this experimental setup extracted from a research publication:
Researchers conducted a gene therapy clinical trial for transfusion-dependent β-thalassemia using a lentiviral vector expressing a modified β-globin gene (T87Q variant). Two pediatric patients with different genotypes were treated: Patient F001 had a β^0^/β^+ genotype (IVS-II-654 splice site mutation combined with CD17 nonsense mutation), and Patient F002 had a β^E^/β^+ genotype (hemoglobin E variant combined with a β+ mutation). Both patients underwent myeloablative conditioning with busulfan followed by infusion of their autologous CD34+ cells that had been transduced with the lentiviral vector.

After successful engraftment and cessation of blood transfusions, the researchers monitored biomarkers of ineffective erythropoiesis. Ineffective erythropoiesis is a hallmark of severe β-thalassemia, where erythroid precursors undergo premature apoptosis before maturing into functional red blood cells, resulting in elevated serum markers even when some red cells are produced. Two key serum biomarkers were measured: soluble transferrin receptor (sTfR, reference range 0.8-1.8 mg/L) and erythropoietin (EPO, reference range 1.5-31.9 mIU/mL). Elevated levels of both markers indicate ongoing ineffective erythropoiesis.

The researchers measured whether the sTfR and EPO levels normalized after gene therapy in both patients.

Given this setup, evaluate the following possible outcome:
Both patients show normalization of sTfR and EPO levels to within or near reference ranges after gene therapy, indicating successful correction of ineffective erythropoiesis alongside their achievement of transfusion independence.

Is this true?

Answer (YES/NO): NO